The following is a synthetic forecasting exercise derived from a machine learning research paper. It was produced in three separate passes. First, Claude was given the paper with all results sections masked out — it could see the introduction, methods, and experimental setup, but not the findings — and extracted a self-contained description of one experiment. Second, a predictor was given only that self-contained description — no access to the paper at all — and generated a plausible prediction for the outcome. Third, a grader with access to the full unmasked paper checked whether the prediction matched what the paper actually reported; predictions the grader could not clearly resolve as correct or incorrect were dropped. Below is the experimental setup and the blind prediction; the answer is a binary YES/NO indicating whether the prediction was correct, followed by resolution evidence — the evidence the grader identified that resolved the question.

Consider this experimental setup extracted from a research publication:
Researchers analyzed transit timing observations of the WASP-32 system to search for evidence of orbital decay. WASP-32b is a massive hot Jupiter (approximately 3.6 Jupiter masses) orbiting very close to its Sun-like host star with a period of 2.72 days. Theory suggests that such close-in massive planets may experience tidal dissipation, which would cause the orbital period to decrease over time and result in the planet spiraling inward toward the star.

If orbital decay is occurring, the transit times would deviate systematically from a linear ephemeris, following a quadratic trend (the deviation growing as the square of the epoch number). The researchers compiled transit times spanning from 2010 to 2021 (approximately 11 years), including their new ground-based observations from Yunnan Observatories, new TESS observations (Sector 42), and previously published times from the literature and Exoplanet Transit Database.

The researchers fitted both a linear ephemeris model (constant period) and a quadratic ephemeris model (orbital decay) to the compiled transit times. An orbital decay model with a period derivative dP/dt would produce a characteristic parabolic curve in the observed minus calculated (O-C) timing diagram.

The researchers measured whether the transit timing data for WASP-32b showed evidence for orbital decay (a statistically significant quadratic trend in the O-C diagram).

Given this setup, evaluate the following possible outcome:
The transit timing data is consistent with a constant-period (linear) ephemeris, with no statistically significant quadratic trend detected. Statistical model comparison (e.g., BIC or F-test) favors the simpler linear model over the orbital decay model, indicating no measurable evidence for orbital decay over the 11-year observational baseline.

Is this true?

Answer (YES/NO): NO